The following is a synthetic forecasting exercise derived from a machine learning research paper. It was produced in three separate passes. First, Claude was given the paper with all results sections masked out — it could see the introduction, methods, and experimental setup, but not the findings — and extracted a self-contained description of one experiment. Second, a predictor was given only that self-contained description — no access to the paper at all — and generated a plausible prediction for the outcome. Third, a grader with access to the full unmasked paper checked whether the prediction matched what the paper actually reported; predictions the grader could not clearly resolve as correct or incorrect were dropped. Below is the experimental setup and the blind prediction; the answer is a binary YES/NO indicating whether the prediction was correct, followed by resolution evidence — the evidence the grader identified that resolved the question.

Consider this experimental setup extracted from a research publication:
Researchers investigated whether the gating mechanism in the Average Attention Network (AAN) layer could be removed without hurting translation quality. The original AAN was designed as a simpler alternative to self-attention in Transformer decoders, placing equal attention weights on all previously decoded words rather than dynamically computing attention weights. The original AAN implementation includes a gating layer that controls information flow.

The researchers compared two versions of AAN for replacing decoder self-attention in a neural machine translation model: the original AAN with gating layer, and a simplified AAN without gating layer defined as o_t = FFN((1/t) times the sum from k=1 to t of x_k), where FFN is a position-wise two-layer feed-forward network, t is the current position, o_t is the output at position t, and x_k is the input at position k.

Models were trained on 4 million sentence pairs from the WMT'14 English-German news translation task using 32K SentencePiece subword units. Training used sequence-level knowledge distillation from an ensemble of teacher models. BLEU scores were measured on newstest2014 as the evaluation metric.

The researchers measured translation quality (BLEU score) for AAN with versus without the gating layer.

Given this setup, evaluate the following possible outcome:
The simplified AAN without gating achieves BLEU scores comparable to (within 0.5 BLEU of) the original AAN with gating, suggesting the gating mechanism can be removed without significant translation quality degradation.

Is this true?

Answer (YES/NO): YES